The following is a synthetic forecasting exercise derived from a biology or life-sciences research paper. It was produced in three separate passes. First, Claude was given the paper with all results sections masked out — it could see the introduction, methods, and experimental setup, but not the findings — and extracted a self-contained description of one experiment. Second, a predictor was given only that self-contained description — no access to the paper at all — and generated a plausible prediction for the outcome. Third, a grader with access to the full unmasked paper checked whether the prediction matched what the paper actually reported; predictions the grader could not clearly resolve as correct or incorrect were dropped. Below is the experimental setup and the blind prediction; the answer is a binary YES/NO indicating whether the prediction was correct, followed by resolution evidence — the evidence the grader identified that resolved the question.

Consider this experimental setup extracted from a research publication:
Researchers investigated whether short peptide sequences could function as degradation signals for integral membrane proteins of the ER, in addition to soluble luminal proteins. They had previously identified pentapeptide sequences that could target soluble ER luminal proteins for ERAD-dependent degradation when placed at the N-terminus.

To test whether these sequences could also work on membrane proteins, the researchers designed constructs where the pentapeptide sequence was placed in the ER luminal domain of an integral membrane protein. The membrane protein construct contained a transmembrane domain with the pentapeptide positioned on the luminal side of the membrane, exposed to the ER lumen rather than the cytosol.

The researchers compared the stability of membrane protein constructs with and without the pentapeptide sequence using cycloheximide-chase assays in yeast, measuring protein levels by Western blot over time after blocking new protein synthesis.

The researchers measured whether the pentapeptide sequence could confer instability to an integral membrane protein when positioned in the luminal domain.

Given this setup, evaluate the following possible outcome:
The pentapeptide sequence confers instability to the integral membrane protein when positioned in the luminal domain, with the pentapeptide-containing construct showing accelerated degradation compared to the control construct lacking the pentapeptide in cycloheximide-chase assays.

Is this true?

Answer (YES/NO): YES